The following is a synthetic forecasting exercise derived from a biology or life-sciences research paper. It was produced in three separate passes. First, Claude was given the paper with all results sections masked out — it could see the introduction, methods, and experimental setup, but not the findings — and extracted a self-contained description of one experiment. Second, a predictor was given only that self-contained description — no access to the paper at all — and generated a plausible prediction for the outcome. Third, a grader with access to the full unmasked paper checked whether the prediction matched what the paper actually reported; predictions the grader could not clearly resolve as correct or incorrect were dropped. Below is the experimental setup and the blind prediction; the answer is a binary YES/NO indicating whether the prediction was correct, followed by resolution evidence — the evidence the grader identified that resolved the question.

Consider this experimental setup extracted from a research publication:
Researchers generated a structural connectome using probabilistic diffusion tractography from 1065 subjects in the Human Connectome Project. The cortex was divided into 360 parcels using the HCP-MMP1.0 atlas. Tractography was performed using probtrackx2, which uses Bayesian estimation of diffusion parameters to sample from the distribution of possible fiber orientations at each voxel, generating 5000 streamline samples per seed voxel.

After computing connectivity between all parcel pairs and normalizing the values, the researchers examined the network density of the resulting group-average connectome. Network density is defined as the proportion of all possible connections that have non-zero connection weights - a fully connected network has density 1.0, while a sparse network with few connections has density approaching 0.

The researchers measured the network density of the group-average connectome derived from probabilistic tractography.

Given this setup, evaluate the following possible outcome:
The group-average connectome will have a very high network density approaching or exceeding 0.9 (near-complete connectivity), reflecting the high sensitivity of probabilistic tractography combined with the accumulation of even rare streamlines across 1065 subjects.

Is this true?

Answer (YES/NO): YES